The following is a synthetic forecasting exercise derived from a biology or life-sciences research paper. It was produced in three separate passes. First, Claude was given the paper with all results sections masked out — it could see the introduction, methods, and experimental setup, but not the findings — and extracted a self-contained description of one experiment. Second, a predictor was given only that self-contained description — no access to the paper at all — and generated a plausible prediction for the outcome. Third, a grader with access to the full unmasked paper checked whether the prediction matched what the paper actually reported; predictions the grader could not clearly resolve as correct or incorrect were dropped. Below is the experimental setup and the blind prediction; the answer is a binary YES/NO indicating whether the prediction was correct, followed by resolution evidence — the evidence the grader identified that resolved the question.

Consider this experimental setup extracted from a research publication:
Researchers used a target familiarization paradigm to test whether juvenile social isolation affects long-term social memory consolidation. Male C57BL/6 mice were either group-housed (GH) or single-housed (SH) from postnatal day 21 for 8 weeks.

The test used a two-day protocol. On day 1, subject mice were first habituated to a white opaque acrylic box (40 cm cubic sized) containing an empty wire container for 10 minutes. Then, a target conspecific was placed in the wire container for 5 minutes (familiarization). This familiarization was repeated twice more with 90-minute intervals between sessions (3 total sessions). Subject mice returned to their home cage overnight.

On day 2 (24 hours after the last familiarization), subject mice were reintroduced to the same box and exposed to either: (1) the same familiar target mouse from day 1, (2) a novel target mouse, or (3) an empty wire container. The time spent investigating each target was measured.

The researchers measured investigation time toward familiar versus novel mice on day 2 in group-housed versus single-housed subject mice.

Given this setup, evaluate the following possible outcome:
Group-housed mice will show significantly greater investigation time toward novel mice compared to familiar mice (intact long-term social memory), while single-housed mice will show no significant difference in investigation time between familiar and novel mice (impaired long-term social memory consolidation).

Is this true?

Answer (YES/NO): YES